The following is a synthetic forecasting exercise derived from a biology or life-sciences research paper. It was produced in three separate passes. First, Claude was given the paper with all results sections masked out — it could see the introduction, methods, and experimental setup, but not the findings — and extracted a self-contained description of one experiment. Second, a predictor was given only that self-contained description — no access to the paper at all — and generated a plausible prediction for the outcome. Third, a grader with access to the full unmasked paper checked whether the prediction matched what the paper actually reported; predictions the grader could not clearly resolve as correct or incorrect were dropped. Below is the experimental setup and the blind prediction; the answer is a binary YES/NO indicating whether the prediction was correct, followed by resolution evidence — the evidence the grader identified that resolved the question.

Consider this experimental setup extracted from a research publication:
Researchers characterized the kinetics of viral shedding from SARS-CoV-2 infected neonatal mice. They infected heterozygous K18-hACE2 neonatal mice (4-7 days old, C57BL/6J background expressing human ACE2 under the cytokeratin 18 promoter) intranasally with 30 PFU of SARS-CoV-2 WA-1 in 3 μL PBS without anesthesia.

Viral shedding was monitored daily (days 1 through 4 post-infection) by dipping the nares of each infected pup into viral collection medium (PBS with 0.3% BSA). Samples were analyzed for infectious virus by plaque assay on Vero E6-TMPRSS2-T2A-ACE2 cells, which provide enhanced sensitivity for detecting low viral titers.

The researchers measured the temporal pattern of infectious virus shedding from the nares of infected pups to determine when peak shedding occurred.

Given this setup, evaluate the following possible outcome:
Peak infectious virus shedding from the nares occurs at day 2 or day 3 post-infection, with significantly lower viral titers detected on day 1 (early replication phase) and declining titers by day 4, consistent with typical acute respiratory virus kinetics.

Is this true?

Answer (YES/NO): YES